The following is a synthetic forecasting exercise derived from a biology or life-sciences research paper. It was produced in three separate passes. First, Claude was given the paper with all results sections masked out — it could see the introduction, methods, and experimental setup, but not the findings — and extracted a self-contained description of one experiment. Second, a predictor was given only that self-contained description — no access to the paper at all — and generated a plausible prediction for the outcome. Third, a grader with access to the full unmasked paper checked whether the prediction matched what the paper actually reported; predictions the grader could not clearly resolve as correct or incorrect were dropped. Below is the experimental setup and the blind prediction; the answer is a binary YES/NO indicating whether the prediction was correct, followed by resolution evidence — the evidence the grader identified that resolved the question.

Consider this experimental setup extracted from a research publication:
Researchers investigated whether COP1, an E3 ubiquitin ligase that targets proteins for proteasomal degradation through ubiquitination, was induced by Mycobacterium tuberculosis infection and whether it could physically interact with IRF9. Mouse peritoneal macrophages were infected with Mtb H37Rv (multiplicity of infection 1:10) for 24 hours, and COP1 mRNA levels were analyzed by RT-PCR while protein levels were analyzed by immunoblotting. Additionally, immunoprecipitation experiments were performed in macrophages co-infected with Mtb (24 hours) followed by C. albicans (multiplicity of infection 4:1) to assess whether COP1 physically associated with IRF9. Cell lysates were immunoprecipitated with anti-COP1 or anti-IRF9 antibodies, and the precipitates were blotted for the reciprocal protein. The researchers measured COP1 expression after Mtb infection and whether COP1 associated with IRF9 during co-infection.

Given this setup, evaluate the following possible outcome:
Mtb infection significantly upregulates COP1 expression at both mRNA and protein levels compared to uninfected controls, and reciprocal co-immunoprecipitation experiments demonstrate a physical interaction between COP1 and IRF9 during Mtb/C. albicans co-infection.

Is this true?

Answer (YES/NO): YES